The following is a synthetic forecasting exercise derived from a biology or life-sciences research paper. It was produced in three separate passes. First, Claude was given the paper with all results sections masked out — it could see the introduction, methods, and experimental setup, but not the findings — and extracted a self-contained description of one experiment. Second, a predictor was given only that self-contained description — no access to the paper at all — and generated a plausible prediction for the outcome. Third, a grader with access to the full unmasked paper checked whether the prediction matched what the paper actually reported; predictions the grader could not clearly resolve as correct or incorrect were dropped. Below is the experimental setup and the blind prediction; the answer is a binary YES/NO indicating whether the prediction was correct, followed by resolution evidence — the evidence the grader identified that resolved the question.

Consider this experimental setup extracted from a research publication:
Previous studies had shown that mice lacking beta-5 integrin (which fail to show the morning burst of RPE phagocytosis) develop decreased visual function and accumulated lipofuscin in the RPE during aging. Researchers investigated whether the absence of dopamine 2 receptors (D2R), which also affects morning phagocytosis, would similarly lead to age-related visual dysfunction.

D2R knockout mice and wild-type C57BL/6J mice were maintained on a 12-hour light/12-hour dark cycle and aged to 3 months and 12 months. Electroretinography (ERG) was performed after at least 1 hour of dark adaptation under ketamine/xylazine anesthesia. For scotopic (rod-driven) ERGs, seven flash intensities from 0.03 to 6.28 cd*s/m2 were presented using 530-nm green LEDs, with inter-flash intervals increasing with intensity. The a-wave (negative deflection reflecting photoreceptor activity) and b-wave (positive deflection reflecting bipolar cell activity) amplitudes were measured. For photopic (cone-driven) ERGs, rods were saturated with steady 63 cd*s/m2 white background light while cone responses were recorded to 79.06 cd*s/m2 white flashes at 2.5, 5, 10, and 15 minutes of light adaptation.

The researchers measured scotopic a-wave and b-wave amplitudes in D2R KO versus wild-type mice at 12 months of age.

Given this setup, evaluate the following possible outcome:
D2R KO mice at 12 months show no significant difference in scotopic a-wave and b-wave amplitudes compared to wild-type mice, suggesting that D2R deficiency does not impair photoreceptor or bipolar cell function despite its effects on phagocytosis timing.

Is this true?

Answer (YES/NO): YES